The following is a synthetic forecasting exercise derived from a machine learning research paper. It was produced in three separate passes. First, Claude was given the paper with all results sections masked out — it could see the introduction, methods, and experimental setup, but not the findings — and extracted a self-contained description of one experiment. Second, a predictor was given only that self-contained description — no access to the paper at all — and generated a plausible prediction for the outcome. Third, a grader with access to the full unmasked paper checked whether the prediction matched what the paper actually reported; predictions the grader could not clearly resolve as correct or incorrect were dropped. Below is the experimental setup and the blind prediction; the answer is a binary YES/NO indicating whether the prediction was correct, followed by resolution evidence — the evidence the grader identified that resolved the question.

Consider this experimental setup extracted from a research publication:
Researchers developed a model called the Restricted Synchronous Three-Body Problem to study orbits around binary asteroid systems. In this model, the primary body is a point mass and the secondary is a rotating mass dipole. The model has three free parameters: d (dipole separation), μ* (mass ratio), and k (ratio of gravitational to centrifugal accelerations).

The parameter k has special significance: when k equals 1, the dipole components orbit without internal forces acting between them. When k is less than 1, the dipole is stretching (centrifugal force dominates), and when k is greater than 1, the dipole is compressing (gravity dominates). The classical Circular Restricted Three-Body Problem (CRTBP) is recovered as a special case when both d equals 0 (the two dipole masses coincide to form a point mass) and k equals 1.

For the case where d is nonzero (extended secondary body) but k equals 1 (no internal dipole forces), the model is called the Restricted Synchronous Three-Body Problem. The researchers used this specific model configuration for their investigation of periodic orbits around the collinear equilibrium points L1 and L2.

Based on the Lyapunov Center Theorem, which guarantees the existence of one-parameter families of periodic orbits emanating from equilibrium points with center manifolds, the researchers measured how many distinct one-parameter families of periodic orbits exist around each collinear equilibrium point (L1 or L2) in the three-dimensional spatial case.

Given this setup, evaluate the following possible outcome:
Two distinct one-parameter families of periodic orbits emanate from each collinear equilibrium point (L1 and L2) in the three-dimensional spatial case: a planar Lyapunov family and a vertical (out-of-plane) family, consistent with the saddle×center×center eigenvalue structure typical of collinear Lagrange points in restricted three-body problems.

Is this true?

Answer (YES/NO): YES